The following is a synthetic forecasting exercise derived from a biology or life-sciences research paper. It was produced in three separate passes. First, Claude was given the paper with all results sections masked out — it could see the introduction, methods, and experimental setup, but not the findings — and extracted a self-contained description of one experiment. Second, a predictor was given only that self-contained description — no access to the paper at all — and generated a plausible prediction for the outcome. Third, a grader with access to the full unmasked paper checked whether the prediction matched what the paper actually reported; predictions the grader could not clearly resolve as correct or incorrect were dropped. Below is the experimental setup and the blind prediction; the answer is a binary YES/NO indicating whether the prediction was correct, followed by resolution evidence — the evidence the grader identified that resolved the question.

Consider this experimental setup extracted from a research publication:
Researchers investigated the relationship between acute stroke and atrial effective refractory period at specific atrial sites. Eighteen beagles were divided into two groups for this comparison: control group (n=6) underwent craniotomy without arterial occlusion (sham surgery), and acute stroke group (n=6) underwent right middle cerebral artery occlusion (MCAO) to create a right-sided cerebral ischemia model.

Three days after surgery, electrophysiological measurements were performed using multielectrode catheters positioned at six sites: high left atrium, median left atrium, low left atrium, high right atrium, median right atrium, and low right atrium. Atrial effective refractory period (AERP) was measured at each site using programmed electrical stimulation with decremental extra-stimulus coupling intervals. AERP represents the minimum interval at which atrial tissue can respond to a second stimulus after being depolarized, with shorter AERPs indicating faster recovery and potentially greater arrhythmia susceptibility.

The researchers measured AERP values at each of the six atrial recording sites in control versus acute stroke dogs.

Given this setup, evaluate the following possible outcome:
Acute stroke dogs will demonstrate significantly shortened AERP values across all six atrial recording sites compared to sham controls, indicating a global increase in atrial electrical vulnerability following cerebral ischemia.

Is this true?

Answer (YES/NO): NO